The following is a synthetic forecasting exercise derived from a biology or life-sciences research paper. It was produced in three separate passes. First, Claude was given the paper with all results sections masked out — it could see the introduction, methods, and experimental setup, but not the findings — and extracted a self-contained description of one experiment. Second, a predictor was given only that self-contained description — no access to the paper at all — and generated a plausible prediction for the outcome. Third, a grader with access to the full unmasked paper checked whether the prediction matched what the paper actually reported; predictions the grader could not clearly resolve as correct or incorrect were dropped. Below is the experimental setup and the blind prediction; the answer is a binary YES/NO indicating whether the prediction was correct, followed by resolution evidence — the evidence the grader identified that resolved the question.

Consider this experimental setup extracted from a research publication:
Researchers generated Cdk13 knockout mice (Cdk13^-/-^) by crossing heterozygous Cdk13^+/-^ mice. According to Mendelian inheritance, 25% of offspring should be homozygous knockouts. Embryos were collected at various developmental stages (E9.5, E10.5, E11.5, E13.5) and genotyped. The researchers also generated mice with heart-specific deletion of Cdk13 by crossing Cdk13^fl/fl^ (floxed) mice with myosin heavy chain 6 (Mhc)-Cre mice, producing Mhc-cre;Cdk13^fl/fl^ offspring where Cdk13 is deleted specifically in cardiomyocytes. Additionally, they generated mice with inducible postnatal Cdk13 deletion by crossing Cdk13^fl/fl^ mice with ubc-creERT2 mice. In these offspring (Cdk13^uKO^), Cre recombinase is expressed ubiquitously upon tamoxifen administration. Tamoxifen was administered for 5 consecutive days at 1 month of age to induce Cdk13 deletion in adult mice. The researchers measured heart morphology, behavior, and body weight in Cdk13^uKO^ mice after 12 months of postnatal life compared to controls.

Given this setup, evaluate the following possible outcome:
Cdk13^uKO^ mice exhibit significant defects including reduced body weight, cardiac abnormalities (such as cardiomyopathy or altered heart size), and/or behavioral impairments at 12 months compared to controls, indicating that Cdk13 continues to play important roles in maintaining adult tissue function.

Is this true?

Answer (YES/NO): NO